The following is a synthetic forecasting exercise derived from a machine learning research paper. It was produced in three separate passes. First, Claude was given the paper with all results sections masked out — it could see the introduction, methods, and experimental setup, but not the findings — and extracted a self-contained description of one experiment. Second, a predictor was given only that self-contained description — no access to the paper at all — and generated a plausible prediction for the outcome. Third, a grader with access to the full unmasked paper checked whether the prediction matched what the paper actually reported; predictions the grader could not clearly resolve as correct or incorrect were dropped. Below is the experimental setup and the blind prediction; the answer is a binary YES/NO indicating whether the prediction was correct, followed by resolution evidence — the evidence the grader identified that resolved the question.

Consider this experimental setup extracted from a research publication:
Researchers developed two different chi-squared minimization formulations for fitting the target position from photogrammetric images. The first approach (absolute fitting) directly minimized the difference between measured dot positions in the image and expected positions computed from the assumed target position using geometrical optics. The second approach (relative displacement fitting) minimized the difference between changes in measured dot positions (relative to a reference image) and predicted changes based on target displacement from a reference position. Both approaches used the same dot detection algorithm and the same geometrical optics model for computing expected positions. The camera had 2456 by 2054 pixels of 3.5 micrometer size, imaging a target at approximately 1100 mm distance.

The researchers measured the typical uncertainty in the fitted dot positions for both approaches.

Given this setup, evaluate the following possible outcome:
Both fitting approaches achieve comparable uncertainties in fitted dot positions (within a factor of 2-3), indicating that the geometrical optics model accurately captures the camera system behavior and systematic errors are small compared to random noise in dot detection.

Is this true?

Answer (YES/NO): NO